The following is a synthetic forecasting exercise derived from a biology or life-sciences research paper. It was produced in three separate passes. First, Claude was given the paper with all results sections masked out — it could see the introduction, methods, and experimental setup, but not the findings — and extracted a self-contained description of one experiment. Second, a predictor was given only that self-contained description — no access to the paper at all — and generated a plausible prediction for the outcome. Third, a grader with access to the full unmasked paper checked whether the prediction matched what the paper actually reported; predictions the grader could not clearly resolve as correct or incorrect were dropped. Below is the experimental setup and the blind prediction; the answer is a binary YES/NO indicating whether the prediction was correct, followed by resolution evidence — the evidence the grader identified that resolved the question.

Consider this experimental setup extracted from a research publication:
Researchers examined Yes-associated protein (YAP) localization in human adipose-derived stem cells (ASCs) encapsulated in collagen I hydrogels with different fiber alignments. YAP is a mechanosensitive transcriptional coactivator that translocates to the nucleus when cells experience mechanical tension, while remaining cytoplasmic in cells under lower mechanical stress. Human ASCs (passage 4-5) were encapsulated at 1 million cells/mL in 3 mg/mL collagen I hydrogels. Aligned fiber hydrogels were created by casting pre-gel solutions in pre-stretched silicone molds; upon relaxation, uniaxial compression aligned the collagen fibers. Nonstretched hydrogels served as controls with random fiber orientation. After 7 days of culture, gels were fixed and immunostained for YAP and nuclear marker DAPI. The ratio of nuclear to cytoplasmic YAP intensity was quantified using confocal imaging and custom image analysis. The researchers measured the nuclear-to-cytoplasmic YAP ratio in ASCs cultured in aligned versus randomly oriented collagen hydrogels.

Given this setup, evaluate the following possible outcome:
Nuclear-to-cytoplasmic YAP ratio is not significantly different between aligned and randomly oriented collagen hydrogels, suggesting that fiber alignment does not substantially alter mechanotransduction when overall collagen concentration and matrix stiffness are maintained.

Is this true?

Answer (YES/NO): NO